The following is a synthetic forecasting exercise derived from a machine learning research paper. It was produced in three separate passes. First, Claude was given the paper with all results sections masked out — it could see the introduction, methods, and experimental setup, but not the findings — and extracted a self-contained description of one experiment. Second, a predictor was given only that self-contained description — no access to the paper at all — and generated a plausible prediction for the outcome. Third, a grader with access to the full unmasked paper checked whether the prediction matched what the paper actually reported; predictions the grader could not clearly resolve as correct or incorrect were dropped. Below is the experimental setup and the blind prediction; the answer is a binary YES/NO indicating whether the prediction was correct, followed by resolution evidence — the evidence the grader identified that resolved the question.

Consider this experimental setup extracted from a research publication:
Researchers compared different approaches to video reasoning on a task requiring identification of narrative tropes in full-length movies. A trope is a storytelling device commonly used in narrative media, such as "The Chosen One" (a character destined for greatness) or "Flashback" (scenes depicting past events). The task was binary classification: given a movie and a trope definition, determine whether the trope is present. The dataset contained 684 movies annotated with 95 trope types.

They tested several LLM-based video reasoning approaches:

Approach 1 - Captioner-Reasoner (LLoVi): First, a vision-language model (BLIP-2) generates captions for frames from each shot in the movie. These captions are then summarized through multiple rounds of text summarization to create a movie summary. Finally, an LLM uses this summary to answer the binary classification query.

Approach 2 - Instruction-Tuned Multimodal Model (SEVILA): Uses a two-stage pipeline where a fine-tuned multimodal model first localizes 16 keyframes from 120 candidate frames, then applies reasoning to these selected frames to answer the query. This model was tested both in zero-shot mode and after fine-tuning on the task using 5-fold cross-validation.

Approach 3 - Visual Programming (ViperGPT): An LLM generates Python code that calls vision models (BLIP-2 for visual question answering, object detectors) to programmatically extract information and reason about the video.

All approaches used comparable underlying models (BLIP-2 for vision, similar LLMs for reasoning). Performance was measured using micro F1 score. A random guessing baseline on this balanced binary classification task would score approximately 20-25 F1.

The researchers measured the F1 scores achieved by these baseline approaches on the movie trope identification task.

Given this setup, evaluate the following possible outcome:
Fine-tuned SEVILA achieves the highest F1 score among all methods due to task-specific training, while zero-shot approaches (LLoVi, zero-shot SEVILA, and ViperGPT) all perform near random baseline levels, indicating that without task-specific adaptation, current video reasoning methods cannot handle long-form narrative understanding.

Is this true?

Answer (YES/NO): NO